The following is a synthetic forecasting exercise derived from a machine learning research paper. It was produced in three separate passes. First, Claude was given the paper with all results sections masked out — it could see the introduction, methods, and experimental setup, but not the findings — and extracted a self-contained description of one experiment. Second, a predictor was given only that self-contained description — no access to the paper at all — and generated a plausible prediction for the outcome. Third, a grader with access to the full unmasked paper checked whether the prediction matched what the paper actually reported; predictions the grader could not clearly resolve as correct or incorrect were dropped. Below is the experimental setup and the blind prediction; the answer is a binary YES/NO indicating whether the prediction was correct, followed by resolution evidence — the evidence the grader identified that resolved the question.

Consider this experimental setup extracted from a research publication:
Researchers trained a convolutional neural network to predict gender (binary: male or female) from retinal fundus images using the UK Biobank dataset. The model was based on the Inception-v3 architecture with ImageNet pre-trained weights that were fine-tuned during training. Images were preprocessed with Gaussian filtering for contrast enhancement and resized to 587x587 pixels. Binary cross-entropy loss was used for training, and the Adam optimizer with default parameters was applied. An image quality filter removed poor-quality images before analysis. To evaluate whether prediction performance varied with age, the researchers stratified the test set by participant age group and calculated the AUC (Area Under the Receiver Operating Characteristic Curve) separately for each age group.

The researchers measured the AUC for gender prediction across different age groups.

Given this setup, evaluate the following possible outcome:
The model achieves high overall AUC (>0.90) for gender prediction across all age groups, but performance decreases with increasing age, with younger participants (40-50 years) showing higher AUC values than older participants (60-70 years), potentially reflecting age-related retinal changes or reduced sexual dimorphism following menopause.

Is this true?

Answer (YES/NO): YES